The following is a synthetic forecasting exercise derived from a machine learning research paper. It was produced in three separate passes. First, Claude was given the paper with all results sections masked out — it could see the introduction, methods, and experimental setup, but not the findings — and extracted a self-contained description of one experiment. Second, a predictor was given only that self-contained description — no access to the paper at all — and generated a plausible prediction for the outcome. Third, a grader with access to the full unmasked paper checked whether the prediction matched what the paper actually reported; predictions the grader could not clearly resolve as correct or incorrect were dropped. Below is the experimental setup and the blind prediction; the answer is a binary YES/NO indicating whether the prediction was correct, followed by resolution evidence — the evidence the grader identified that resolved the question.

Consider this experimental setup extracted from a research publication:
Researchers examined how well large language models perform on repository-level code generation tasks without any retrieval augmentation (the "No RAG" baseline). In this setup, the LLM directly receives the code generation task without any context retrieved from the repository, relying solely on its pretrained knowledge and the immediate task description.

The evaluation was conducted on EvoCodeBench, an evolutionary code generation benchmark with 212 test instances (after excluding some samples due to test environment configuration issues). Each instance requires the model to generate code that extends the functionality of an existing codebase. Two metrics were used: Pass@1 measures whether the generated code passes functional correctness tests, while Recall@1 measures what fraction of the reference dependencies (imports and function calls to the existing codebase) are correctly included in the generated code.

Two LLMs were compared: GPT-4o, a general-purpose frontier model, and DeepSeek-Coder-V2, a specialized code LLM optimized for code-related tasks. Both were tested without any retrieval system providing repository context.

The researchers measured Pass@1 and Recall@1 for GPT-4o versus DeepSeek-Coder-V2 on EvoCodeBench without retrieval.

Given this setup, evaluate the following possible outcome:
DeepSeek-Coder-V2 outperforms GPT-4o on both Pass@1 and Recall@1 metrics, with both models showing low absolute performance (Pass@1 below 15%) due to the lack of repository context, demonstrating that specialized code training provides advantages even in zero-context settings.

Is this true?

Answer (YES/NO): NO